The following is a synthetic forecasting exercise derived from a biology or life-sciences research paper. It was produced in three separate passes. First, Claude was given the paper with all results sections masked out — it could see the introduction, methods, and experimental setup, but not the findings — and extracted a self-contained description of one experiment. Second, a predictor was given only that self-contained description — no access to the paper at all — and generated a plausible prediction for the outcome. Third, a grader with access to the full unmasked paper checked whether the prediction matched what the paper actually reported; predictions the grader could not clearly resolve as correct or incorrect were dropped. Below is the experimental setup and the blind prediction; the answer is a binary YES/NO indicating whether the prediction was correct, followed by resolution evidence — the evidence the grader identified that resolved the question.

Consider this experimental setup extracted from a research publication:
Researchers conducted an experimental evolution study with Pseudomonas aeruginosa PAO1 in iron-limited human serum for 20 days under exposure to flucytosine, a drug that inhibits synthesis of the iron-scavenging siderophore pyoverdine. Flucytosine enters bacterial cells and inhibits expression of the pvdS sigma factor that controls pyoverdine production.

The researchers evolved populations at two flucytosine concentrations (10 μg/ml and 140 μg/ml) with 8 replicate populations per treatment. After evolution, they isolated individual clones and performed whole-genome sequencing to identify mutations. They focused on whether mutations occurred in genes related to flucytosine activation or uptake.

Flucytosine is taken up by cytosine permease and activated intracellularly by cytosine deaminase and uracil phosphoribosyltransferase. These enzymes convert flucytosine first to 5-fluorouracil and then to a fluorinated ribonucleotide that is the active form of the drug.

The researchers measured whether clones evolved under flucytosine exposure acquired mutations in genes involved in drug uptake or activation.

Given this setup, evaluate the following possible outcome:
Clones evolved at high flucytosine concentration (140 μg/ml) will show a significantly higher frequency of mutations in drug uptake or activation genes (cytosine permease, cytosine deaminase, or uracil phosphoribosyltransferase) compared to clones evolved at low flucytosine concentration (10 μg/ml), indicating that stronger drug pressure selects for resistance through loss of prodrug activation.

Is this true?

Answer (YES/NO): NO